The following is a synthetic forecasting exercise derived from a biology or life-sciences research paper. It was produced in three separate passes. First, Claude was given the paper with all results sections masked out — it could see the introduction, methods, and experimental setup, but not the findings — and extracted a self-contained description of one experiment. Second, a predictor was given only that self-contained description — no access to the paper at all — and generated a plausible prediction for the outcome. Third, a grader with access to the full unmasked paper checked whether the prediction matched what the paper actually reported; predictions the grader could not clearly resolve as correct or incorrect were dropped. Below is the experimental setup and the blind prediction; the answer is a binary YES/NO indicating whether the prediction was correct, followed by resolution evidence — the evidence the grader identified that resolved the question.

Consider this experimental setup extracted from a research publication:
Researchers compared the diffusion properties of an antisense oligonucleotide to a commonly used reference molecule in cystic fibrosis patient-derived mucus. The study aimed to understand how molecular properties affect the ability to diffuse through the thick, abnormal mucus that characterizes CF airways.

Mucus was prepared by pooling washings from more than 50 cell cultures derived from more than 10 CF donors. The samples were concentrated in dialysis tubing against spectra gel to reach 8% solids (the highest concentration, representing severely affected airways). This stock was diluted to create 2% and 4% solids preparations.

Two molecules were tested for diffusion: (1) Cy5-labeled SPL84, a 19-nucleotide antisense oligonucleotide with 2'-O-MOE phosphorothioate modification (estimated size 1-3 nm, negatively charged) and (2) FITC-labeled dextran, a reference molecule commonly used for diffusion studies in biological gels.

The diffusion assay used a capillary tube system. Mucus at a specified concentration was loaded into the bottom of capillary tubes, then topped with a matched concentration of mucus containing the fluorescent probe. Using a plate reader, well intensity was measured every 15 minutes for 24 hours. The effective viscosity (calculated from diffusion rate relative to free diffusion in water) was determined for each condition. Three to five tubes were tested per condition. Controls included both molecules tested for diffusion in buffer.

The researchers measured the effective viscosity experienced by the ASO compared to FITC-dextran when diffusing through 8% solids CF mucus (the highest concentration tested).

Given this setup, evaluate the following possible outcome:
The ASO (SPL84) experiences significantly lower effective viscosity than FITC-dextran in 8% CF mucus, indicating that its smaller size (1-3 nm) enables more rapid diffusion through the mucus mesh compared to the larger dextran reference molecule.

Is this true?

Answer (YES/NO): YES